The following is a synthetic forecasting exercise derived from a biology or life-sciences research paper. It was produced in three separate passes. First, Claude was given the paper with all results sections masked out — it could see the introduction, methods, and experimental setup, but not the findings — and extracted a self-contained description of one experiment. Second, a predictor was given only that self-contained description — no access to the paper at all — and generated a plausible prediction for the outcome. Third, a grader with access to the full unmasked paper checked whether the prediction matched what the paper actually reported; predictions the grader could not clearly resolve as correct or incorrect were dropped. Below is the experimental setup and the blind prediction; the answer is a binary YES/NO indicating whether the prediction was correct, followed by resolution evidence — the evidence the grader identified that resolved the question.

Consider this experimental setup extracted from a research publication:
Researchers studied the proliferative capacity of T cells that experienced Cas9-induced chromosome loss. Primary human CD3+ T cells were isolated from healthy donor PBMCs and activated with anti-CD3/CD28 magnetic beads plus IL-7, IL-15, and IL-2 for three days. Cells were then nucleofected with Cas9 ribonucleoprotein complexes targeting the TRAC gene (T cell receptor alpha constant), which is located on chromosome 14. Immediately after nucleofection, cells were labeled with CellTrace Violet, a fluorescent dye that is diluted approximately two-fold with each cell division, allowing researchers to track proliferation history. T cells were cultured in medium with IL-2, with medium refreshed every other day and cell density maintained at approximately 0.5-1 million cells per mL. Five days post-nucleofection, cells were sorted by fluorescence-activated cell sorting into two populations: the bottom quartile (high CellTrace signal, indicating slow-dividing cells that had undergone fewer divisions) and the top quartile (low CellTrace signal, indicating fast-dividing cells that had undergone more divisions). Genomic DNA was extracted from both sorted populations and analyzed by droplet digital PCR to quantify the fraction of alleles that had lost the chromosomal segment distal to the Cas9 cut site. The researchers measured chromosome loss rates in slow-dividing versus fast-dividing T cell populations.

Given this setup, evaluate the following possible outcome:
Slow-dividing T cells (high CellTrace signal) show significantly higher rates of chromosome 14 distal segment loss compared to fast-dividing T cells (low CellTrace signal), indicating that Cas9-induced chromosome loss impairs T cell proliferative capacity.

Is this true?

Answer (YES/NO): YES